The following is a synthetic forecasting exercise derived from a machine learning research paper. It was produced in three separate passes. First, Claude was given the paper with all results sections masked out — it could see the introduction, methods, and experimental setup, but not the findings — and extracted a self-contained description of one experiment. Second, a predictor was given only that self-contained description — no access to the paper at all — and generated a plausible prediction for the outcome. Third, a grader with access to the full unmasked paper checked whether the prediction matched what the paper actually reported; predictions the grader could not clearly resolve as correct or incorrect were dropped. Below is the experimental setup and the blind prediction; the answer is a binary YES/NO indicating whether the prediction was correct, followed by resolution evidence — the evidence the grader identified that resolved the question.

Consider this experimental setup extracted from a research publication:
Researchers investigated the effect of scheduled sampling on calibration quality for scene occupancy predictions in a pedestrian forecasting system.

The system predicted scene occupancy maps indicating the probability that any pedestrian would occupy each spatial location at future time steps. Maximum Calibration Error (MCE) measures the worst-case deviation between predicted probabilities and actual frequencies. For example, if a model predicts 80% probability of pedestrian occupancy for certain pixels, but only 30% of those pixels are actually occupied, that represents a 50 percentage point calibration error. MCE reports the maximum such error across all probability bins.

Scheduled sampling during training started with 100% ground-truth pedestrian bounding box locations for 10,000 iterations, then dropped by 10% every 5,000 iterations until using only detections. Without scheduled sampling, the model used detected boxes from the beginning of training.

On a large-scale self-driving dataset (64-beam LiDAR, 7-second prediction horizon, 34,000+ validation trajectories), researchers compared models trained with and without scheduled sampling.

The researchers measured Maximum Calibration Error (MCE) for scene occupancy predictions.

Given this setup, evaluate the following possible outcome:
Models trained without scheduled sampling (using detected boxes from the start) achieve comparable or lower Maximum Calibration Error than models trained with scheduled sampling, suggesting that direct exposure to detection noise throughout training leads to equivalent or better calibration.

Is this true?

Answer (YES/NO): NO